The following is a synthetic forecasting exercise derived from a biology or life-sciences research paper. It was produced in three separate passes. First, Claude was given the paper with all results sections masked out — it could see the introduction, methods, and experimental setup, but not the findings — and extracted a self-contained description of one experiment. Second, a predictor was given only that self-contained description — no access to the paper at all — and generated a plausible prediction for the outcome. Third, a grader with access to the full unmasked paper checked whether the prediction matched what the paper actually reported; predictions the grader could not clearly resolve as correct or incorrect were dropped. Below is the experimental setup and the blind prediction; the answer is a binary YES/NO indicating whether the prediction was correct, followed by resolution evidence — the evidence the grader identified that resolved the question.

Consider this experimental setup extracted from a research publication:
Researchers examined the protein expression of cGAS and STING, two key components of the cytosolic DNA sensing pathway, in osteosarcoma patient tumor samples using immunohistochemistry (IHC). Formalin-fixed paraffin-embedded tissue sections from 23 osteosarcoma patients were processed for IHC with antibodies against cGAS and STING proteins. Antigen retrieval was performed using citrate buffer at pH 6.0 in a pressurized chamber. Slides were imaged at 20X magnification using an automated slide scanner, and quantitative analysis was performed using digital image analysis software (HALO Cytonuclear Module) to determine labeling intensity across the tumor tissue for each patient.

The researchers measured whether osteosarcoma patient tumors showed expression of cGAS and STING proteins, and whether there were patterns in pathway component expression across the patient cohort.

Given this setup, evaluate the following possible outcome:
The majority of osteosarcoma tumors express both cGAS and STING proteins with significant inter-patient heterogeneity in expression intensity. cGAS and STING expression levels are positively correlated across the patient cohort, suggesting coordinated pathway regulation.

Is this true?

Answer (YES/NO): NO